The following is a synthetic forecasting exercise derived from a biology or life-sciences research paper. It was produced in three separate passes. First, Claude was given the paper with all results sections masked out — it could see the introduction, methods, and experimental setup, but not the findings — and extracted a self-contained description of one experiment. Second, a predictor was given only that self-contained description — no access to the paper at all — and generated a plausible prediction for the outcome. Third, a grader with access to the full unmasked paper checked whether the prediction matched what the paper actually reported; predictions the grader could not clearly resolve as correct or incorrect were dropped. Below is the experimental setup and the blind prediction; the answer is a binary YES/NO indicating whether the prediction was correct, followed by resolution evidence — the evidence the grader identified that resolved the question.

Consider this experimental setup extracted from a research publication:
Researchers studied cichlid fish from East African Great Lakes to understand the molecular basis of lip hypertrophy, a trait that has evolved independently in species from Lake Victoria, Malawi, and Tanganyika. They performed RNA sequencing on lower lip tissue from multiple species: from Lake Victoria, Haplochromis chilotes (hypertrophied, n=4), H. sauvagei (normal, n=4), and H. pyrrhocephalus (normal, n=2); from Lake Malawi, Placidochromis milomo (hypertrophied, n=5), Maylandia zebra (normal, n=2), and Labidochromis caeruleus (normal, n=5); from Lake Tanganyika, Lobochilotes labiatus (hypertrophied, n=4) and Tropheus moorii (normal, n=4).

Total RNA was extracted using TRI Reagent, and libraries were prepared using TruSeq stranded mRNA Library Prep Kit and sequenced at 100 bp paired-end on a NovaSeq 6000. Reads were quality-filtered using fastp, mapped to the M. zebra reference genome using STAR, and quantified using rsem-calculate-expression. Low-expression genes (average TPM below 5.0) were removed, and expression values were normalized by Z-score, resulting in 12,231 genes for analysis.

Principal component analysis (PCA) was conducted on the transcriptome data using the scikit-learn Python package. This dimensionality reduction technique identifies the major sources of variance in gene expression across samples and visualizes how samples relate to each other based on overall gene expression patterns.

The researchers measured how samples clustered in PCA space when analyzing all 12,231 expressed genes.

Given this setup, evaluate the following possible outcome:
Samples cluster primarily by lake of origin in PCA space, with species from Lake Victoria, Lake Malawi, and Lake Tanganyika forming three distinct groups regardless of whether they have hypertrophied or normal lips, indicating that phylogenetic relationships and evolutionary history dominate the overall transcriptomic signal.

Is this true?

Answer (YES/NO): YES